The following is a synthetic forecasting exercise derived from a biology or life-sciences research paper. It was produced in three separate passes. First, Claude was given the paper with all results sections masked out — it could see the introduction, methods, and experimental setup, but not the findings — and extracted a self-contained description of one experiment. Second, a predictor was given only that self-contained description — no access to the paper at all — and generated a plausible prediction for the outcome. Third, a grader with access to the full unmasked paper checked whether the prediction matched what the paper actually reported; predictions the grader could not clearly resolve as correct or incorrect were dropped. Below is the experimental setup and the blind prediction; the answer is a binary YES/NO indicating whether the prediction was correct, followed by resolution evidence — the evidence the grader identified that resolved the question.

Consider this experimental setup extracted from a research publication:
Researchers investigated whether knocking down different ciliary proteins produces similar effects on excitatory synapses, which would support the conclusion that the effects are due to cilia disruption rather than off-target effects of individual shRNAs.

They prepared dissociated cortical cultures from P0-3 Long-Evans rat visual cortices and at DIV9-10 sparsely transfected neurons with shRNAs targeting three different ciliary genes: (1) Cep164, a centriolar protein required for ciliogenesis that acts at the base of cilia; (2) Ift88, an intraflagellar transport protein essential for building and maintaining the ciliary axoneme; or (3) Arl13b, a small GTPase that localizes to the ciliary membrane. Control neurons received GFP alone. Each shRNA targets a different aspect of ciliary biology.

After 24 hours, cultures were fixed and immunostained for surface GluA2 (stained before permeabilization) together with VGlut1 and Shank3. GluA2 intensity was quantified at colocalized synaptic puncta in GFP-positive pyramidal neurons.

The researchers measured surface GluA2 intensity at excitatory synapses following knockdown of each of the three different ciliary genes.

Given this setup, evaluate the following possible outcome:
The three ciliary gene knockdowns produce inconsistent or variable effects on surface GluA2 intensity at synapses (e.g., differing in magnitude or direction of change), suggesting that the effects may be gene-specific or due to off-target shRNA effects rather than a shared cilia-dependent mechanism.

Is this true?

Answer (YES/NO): NO